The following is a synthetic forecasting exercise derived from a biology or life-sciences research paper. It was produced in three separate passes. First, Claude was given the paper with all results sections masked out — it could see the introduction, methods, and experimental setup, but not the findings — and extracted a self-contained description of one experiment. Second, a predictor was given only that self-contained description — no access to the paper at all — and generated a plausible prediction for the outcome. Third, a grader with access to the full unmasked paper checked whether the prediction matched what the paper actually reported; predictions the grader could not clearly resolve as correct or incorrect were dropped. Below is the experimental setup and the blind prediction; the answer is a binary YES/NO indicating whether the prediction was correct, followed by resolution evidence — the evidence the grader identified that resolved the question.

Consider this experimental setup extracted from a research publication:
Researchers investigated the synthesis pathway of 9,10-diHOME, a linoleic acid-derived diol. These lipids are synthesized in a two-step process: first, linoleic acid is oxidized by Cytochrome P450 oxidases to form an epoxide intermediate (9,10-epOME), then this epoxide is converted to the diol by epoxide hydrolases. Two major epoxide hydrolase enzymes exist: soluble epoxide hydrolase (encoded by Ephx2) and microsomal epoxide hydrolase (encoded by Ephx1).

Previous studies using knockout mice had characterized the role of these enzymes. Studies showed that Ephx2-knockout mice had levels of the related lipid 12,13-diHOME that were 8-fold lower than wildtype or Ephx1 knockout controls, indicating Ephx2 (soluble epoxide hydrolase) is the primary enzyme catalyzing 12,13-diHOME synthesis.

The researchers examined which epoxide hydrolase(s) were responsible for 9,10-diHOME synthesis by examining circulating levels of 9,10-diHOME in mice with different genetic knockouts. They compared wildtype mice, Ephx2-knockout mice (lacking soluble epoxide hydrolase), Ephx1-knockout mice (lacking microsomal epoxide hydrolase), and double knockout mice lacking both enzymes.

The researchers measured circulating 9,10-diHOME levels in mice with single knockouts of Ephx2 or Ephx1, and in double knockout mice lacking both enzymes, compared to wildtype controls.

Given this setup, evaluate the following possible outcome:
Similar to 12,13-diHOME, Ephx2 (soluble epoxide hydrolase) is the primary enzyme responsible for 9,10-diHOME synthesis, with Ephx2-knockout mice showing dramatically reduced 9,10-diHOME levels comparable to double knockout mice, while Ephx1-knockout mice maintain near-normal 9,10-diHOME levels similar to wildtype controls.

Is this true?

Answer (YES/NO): NO